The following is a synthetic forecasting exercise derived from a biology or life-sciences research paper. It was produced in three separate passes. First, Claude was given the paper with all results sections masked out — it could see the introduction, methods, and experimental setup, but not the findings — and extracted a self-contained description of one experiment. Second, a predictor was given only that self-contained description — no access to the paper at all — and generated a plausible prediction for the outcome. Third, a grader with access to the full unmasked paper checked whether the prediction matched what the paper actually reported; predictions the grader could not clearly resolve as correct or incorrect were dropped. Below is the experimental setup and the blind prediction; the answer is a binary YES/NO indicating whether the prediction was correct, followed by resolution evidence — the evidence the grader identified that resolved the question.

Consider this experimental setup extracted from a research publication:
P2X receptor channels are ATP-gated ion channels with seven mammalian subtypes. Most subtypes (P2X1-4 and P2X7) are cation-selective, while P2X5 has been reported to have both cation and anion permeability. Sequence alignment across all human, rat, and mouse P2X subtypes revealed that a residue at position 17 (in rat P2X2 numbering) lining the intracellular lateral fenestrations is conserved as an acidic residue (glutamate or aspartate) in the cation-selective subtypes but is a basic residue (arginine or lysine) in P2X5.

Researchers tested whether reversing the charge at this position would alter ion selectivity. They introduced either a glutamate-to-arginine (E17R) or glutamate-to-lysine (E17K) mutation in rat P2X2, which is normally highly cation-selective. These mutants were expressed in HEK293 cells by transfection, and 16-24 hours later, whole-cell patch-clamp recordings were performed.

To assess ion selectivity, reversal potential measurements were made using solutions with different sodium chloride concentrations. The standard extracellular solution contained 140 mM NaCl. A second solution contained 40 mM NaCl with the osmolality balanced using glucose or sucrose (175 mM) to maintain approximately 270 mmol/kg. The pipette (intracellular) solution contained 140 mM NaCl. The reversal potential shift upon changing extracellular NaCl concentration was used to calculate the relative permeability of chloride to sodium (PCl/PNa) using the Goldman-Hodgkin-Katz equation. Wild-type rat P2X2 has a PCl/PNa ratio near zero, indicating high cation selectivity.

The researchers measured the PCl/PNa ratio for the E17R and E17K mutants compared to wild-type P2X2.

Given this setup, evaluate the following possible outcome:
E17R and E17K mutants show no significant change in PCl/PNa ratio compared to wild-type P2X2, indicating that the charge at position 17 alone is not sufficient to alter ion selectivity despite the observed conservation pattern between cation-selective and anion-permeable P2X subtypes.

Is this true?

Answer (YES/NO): NO